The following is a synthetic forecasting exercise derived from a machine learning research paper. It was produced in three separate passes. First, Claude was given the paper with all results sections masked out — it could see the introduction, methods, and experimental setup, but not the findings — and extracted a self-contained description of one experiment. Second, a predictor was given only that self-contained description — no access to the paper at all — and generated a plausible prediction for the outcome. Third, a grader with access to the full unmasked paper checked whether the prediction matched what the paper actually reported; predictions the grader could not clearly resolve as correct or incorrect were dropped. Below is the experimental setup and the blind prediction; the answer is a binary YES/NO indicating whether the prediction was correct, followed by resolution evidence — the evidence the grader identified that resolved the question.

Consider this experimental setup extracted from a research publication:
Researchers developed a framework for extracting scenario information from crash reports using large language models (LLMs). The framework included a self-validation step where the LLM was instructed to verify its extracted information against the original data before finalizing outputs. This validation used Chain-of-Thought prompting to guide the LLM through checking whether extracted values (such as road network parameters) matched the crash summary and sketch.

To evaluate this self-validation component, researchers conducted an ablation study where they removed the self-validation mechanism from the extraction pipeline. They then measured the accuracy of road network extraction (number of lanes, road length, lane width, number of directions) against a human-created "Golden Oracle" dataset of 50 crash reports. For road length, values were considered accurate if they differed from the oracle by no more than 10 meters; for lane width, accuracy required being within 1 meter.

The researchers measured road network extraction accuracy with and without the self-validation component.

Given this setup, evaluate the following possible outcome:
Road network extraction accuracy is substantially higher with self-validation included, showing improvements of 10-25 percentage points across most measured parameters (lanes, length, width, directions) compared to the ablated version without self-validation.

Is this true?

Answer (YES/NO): NO